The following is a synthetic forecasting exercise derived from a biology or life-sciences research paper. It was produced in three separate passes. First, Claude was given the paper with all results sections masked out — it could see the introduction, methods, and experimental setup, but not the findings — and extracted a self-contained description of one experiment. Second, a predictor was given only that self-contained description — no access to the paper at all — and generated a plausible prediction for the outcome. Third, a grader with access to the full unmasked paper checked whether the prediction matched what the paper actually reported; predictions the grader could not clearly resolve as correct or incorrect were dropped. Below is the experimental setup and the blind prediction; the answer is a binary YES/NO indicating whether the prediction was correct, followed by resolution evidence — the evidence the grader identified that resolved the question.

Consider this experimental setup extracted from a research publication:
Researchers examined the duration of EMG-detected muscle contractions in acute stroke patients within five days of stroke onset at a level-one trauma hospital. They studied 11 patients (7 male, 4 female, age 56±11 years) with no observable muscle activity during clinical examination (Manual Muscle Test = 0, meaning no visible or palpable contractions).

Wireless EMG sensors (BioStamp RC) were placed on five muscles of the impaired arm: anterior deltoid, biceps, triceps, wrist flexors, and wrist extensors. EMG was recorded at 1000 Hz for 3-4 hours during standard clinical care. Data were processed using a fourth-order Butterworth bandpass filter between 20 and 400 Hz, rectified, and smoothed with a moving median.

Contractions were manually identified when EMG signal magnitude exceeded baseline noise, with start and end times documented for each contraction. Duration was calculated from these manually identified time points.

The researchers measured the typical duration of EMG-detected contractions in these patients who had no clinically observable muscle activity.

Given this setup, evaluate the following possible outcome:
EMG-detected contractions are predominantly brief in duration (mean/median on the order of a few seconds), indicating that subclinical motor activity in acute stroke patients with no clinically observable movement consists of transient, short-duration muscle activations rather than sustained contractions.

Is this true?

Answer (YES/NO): NO